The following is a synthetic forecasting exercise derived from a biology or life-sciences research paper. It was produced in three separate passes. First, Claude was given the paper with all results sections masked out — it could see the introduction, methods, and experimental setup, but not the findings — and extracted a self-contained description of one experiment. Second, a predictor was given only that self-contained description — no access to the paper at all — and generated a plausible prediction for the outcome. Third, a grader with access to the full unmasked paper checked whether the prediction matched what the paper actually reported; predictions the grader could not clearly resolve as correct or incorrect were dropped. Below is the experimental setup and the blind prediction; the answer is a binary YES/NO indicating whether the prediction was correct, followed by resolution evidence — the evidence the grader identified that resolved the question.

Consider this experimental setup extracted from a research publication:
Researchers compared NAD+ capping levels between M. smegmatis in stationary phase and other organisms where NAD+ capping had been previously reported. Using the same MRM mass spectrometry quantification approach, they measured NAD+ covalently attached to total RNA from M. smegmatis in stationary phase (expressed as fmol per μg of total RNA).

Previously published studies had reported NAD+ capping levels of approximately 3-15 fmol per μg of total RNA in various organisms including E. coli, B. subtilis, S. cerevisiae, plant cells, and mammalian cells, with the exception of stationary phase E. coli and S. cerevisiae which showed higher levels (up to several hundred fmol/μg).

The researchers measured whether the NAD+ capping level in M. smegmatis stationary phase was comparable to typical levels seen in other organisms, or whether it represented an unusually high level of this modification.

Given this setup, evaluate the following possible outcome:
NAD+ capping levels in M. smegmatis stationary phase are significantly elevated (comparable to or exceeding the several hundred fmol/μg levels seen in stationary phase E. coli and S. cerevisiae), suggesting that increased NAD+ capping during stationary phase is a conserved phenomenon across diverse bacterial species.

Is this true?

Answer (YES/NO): NO